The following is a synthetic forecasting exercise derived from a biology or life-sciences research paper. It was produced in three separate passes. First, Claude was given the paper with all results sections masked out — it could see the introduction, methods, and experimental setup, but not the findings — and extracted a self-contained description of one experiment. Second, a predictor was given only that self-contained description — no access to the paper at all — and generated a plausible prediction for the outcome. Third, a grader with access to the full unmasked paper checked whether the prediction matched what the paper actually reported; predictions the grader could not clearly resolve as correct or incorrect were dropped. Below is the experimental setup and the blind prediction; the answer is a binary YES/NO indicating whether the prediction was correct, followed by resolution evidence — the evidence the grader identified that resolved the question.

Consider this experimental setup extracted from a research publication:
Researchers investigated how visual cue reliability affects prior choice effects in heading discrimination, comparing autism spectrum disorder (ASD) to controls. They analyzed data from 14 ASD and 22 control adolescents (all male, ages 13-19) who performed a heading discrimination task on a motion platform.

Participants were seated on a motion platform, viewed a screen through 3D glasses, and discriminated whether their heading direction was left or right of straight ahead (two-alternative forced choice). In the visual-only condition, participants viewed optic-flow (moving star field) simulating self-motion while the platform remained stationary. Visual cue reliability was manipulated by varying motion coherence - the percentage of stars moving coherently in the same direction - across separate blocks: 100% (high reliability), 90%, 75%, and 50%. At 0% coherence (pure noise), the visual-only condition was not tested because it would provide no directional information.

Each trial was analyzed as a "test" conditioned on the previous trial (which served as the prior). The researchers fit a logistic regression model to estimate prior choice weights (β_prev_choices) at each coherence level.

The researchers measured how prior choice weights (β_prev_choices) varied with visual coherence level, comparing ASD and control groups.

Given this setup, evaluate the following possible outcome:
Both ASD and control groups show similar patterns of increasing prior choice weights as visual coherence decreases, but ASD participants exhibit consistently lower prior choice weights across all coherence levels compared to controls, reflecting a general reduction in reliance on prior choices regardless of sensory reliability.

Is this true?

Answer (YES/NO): NO